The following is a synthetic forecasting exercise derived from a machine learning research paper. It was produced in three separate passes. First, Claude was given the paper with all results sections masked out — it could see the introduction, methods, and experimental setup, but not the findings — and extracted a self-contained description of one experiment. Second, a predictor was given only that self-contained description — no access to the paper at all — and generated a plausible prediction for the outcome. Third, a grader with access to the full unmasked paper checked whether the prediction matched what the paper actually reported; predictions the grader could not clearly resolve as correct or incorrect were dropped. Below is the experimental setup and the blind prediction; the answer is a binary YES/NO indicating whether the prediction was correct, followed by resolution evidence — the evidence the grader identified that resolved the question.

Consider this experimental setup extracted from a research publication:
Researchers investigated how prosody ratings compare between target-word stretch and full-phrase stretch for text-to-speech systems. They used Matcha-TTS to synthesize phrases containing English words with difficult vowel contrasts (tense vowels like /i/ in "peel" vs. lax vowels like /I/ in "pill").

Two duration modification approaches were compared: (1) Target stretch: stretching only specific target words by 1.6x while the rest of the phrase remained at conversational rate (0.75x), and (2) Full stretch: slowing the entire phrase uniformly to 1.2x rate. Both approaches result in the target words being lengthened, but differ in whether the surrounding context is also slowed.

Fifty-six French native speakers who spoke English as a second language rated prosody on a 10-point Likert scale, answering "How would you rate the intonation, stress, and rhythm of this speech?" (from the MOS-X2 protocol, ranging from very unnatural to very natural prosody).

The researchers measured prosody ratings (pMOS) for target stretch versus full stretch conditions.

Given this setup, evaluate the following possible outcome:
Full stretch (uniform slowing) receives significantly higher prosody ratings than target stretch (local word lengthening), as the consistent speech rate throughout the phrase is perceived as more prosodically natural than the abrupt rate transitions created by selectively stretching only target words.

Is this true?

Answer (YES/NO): NO